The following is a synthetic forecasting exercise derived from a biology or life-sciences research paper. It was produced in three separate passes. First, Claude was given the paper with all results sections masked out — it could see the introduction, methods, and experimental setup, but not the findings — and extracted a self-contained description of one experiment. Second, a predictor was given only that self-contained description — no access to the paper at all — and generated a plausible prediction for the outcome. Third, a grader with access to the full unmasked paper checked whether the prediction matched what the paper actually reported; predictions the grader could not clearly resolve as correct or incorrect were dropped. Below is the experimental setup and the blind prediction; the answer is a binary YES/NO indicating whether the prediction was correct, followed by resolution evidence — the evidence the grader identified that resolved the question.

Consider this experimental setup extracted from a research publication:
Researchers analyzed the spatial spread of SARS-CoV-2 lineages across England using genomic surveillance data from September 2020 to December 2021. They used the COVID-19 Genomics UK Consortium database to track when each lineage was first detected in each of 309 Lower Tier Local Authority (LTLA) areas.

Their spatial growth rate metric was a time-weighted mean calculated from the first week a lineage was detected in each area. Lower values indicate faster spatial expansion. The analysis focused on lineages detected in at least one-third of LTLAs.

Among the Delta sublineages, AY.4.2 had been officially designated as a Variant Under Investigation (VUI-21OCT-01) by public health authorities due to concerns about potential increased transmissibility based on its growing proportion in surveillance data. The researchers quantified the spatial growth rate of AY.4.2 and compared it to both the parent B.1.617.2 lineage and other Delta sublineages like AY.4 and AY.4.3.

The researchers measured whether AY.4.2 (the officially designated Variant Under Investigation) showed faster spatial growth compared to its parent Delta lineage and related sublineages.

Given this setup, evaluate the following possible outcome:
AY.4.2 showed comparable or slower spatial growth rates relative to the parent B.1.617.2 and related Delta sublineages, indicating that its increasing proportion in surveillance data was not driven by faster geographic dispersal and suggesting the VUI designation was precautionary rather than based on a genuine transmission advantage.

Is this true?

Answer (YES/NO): NO